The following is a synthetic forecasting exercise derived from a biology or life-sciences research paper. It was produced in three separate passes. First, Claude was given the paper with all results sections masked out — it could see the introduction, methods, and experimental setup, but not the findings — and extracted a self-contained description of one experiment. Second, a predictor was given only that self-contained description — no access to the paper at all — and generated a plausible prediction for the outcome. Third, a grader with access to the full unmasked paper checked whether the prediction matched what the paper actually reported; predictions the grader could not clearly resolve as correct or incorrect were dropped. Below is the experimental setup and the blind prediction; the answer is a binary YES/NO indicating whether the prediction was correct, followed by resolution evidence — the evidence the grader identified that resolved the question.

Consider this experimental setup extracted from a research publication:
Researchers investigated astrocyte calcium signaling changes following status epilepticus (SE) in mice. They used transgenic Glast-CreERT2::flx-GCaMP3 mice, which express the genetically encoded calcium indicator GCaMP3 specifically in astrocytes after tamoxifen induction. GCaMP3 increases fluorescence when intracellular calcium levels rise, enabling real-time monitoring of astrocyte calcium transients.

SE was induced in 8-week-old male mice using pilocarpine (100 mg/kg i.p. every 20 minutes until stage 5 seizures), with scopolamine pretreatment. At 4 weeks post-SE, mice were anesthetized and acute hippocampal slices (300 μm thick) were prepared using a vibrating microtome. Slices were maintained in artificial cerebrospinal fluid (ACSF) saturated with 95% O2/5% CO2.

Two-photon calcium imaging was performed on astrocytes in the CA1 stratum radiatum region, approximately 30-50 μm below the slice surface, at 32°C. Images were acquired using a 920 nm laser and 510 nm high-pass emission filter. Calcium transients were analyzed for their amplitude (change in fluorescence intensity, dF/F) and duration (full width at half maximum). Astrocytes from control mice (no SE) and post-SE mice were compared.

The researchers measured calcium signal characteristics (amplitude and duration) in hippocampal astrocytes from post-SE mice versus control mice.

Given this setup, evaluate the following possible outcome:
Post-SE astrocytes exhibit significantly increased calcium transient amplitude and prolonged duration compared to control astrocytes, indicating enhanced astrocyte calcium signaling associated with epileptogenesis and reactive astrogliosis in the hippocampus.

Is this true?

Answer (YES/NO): NO